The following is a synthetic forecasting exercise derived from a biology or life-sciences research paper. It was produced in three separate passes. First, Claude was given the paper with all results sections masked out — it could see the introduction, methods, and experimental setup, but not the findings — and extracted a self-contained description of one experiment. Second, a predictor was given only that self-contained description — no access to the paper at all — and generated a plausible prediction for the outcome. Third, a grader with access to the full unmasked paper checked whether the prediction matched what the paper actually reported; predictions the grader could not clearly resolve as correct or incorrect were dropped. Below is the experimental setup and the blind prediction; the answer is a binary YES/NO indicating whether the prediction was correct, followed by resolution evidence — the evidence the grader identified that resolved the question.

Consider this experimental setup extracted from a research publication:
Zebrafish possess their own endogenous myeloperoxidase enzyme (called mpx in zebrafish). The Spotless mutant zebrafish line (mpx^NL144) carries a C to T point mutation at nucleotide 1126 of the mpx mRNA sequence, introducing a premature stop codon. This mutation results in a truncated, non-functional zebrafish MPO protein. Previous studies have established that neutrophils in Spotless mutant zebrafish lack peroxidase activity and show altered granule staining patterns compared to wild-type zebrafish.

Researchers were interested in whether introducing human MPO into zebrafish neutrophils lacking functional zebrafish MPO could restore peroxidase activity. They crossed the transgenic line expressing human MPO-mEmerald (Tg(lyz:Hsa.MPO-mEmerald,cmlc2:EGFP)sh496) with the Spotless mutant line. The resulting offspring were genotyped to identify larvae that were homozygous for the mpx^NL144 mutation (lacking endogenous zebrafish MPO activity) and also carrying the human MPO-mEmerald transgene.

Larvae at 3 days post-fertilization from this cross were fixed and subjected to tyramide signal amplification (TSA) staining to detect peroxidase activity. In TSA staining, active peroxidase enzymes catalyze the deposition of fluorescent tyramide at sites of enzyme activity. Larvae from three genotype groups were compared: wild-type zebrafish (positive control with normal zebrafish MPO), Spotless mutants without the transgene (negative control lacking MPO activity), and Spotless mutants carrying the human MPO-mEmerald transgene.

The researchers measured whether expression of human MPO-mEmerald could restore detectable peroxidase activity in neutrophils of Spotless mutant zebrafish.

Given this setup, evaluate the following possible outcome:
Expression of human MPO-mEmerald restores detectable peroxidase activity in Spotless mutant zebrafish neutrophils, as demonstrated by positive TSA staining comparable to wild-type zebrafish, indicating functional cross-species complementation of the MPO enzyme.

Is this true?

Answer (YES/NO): NO